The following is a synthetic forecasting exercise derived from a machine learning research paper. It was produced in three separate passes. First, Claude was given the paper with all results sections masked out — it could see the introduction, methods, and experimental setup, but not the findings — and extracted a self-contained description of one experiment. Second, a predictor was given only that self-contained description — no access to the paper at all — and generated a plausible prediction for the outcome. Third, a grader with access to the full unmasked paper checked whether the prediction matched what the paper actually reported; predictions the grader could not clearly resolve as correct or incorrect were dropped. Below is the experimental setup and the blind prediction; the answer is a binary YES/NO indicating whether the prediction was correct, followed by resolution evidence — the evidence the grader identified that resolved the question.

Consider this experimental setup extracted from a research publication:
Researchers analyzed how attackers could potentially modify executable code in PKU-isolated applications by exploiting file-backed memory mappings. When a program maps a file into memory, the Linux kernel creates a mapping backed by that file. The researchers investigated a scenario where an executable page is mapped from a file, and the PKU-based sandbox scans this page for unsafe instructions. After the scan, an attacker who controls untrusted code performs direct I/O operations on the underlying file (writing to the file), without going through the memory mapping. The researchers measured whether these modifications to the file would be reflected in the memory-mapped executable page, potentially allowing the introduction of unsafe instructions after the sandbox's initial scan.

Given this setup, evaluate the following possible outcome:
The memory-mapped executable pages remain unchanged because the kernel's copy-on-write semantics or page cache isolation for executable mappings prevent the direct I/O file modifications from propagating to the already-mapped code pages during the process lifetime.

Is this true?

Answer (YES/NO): NO